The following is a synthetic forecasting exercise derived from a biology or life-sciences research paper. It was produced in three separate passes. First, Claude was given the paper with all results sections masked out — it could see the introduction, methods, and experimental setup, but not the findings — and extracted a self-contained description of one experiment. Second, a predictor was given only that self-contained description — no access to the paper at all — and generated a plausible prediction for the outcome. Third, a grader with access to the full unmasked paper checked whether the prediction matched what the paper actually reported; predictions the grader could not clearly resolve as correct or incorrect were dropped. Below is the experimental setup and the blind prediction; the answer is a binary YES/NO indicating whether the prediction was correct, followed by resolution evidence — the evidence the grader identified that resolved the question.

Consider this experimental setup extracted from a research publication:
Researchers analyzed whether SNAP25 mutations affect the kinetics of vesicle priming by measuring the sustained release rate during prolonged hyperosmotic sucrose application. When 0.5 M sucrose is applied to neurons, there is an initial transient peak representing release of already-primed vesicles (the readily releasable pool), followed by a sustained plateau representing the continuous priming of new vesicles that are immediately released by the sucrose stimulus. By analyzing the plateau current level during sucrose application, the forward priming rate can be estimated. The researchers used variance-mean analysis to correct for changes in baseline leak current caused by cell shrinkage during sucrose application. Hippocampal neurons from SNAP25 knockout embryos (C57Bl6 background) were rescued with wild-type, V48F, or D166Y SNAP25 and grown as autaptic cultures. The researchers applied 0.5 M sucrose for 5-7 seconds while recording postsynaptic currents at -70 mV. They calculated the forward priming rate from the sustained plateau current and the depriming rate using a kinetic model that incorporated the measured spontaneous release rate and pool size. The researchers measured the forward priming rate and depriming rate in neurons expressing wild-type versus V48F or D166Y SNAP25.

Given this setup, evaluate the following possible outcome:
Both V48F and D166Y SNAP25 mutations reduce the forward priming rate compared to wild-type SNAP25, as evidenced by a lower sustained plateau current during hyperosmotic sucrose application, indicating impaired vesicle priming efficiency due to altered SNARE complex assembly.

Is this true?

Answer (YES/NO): YES